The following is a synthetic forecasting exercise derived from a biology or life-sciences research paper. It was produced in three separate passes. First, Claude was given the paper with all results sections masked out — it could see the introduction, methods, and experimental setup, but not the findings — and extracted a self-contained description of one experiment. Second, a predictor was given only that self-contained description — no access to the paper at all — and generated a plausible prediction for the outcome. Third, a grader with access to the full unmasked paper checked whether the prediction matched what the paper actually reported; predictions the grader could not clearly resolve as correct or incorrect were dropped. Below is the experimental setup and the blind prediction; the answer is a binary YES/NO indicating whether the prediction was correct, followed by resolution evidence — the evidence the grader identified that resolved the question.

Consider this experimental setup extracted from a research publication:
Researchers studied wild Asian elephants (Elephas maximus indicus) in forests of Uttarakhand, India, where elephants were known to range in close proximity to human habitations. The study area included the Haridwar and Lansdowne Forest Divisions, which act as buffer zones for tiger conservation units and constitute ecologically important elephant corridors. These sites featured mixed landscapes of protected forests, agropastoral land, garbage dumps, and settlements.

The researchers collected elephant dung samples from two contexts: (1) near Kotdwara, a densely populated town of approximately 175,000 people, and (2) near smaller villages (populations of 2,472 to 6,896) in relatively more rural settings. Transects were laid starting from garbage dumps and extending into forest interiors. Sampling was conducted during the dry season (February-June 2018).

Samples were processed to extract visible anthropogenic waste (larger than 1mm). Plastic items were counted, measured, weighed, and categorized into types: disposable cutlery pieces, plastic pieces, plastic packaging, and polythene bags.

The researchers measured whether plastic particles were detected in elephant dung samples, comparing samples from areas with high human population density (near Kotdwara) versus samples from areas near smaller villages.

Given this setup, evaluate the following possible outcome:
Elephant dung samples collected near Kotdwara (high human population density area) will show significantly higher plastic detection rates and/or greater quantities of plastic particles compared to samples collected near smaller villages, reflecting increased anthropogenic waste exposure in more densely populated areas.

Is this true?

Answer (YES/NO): YES